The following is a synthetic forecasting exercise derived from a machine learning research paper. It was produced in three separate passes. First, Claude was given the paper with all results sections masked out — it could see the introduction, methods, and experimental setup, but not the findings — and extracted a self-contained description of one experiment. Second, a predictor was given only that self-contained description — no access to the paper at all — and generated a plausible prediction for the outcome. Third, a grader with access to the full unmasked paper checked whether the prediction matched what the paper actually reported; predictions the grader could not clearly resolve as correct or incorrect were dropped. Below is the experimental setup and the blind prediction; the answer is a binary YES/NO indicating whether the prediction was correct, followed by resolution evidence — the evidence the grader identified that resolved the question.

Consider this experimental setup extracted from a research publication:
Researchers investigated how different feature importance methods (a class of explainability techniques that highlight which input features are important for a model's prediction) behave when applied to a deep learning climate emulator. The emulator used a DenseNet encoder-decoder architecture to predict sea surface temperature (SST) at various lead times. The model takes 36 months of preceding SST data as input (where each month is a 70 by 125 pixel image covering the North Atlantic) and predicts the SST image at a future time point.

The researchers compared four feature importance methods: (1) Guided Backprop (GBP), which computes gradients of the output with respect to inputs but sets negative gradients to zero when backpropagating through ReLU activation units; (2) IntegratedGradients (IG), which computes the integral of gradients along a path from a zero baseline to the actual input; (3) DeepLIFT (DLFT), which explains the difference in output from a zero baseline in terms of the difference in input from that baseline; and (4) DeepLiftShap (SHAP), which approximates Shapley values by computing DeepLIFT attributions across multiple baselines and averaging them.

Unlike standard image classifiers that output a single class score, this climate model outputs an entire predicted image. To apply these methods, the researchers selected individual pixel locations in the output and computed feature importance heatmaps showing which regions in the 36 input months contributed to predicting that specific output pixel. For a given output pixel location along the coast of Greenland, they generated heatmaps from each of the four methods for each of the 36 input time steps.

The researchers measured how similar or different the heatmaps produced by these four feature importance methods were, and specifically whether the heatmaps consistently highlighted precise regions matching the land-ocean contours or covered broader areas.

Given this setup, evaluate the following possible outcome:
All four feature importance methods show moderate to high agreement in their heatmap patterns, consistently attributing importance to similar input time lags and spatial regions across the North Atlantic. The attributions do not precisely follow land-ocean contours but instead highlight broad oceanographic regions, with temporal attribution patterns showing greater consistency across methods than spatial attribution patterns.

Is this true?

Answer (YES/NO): NO